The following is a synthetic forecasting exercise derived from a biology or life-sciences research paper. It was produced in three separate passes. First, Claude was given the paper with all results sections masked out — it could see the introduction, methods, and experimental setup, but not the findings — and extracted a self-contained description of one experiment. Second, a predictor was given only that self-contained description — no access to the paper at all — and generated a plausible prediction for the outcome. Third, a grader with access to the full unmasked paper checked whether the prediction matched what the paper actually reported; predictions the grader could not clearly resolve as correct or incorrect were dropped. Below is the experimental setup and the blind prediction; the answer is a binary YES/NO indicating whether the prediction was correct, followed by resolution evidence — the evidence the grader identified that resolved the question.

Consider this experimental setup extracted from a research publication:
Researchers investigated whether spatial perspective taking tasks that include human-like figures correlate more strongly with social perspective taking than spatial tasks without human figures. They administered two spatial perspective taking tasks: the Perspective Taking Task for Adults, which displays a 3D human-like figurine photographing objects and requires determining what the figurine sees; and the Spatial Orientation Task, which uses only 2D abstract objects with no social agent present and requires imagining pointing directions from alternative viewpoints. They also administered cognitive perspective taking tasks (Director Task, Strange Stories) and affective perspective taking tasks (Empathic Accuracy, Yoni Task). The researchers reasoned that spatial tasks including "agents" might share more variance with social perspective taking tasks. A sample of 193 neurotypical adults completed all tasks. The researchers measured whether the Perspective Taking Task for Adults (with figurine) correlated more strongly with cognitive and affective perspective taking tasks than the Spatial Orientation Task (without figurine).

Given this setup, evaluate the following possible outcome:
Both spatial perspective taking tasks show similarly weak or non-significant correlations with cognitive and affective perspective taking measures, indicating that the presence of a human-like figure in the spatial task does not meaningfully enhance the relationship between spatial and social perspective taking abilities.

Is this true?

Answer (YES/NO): NO